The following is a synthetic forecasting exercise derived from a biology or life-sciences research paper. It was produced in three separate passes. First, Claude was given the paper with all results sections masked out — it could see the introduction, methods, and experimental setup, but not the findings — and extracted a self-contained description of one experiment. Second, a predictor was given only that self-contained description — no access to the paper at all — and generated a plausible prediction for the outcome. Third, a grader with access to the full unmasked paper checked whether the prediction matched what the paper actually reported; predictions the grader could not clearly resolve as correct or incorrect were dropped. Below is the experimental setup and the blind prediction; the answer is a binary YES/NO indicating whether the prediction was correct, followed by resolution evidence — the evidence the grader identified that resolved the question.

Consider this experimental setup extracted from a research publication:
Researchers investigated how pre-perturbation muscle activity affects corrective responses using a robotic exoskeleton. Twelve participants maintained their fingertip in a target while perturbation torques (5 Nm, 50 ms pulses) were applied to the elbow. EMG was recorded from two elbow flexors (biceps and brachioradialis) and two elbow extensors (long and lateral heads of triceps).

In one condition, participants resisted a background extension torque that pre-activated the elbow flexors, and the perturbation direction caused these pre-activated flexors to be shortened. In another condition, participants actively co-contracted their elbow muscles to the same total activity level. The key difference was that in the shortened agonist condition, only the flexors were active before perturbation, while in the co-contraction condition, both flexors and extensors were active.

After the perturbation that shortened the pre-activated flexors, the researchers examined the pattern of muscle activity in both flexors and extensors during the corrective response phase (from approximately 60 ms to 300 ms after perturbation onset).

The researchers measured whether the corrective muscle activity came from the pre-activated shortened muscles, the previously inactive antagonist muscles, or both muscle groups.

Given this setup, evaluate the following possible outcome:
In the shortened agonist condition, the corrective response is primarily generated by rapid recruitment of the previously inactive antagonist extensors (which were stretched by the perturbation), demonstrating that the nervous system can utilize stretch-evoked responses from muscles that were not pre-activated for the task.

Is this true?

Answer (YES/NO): NO